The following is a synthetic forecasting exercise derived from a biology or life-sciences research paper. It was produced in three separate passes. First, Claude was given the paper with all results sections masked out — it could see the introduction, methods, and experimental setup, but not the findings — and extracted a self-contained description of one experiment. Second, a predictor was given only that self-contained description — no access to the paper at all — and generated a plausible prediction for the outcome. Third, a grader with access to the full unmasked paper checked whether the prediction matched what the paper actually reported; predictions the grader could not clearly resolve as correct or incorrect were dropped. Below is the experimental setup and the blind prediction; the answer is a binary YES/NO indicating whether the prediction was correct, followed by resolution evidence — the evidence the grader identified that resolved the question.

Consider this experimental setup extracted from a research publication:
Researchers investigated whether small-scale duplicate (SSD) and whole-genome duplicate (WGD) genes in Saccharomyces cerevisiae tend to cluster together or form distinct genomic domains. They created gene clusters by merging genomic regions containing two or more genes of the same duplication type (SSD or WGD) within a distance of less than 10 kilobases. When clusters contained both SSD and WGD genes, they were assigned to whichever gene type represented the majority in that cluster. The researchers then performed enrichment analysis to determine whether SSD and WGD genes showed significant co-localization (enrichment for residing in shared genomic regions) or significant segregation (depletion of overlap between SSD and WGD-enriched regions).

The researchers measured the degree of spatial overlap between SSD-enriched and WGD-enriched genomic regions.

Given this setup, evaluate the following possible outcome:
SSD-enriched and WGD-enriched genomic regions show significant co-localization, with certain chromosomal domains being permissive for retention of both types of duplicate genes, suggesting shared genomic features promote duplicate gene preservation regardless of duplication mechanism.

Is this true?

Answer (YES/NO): NO